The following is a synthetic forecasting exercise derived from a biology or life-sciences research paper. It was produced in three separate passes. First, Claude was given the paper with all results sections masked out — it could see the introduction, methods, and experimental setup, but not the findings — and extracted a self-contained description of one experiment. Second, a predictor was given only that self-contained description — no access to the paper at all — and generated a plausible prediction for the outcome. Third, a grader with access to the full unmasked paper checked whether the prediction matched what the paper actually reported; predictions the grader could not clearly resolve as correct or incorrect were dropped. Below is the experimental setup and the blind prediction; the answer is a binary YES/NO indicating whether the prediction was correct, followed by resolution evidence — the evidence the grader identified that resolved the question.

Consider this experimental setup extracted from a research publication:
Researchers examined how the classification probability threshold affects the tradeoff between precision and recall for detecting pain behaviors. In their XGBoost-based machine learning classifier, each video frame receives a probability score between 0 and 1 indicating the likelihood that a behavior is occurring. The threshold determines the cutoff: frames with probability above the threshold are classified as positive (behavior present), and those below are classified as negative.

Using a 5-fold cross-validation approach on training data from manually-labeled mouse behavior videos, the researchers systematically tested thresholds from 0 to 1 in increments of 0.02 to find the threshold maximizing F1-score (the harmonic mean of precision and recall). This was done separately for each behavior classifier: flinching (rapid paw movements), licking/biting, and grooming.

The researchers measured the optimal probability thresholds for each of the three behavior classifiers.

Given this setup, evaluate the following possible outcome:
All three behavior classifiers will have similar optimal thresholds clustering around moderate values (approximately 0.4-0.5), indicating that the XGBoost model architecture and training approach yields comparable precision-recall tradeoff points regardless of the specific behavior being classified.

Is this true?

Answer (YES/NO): YES